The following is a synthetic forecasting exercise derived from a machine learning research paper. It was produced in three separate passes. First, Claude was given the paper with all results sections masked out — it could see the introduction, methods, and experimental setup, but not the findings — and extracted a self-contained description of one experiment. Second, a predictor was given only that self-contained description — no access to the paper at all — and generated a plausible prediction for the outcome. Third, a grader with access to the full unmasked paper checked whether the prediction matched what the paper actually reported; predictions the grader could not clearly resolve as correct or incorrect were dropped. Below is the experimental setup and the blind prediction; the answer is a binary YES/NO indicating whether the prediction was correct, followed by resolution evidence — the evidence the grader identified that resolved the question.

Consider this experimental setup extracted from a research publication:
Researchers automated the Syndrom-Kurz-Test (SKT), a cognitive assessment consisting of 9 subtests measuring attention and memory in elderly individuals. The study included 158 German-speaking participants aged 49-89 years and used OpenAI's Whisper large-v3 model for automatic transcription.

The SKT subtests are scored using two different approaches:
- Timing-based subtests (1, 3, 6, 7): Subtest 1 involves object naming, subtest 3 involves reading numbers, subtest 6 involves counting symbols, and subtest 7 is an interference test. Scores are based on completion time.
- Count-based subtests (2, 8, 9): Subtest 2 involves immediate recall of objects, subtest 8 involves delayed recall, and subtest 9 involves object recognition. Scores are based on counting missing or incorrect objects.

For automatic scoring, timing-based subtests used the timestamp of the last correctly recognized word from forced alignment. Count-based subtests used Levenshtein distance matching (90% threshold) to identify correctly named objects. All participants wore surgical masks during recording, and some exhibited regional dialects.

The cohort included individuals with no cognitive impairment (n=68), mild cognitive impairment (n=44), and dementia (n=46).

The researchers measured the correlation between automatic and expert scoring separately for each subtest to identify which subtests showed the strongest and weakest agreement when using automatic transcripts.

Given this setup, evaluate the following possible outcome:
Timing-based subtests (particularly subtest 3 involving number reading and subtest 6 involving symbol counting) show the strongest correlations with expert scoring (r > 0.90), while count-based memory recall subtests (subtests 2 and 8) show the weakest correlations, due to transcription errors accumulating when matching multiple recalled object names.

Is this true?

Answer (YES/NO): NO